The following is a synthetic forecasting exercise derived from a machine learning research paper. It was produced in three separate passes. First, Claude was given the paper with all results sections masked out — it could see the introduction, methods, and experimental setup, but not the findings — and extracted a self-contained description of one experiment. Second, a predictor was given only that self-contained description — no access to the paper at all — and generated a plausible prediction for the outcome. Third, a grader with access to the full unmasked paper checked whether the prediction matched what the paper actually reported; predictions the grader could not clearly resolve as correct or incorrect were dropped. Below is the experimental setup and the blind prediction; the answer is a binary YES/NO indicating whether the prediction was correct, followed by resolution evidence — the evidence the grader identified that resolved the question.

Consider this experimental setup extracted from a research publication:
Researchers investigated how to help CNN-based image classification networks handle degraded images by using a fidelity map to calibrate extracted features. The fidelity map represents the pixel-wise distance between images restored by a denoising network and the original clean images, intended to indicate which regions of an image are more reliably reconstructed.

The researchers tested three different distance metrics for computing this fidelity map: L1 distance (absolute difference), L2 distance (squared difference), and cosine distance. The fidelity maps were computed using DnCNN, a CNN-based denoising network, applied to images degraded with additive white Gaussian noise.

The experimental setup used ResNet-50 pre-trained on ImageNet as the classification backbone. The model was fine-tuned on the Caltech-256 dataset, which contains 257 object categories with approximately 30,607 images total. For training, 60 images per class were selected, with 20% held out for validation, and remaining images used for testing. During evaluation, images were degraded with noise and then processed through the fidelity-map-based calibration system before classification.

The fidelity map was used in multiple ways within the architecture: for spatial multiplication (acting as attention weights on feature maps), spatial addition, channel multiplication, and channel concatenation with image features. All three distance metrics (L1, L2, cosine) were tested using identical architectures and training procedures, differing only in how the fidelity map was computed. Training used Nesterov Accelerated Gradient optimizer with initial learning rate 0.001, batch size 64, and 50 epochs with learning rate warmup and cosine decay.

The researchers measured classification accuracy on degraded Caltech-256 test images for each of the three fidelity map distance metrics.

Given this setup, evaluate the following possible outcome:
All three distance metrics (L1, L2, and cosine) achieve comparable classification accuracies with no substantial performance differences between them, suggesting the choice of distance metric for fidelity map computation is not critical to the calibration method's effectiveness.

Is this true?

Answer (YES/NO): NO